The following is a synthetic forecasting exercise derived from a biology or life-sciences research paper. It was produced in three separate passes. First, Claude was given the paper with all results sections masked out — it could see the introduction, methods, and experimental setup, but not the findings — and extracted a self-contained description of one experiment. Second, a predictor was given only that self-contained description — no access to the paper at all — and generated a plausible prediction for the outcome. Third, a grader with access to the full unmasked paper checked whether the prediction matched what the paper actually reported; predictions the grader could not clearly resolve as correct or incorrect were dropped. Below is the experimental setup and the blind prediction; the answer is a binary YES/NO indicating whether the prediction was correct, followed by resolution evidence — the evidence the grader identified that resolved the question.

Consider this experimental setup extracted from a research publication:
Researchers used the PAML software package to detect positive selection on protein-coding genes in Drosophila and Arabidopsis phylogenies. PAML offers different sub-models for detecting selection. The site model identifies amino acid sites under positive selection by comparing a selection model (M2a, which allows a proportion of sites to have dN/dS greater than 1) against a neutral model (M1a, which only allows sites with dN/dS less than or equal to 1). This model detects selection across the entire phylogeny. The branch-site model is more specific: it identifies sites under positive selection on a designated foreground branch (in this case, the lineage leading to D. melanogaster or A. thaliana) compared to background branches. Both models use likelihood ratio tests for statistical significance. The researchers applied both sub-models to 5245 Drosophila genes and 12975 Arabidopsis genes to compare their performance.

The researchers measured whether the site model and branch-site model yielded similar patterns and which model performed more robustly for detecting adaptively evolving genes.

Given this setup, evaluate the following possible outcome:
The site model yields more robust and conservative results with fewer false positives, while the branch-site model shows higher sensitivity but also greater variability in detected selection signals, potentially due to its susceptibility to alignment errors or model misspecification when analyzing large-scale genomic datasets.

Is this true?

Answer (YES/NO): NO